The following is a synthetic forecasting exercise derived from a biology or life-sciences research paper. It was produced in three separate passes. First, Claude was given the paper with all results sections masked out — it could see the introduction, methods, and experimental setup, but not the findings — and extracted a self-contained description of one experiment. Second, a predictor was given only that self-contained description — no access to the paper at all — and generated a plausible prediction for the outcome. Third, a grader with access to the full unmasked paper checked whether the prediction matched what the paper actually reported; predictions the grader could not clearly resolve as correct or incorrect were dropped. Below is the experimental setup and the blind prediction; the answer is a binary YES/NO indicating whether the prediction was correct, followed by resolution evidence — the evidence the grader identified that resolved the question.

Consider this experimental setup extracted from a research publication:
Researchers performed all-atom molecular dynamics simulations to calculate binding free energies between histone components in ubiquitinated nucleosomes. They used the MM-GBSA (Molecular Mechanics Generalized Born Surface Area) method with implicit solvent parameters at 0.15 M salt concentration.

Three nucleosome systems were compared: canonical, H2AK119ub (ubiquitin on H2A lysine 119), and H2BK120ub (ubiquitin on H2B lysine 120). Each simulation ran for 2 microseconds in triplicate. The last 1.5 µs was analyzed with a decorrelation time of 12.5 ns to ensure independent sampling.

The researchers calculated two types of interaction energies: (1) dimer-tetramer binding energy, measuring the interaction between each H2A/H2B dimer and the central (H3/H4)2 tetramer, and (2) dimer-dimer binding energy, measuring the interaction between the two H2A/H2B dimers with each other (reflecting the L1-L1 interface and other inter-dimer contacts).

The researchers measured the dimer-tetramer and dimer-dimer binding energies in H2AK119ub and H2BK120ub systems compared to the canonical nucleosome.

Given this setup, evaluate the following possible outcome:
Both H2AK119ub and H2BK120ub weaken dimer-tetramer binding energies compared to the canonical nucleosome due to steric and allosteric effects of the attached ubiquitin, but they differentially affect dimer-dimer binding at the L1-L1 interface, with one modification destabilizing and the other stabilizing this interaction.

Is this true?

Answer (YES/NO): NO